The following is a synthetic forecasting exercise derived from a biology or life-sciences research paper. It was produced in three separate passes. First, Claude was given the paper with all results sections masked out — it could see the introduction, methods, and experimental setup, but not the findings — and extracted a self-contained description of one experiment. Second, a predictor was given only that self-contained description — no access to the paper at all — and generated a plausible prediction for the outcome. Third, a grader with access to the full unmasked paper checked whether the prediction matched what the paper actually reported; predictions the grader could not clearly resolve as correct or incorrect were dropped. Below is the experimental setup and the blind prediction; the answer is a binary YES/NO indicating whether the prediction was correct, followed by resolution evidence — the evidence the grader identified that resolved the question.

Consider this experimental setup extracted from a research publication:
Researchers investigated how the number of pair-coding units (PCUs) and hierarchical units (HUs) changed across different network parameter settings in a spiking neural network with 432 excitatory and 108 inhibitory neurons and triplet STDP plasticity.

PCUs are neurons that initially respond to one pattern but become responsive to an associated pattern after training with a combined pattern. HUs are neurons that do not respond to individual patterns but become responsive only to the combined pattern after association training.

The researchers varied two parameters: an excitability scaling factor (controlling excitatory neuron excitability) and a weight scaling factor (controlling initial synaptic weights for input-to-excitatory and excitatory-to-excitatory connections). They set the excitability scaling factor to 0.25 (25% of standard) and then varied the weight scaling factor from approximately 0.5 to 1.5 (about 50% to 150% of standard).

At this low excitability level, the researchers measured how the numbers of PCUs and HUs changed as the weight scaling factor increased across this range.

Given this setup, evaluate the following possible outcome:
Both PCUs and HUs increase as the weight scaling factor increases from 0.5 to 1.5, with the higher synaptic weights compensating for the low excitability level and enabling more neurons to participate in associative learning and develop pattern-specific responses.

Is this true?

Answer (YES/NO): NO